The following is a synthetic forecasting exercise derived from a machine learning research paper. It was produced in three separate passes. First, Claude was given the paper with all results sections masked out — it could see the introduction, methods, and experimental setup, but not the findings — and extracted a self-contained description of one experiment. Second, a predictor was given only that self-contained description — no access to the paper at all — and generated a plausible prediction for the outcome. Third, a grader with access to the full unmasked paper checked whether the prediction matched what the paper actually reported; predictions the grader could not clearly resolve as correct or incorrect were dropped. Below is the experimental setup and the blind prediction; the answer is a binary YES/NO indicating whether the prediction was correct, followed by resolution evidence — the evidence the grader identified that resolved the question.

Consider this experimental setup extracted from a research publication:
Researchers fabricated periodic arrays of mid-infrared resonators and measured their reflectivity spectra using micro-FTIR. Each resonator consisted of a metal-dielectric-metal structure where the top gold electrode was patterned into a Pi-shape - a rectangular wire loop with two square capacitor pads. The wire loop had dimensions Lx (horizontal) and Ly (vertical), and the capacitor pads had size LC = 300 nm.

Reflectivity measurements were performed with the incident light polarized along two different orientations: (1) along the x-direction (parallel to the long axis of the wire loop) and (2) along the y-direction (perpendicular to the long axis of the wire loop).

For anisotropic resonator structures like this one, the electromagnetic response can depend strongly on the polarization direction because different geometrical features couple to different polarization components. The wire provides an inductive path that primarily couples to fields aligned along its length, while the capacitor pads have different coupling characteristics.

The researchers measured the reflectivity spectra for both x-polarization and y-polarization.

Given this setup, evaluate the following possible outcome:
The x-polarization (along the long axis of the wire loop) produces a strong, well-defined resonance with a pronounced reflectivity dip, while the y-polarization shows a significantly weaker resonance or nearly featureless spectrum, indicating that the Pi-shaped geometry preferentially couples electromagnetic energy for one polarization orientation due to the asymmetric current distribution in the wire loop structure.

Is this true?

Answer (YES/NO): NO